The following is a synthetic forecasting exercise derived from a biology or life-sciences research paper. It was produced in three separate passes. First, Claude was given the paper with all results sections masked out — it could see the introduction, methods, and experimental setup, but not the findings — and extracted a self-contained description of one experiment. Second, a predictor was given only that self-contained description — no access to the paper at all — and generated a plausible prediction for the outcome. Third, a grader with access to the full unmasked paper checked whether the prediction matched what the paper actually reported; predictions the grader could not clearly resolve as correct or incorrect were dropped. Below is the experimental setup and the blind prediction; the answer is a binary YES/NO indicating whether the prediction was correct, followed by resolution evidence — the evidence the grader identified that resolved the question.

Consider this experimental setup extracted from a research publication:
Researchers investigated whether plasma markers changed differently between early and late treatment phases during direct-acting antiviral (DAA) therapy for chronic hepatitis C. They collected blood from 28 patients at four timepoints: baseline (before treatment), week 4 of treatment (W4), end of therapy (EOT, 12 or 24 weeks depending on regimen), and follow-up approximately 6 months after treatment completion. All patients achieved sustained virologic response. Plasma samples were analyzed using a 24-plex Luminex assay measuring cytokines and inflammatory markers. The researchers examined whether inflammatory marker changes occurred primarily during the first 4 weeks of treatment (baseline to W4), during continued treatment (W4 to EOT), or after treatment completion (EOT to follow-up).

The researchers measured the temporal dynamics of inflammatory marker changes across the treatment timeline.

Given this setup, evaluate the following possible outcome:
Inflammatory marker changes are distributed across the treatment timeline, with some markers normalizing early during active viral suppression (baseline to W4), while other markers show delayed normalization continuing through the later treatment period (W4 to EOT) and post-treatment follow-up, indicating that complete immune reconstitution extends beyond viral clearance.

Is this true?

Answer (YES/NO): NO